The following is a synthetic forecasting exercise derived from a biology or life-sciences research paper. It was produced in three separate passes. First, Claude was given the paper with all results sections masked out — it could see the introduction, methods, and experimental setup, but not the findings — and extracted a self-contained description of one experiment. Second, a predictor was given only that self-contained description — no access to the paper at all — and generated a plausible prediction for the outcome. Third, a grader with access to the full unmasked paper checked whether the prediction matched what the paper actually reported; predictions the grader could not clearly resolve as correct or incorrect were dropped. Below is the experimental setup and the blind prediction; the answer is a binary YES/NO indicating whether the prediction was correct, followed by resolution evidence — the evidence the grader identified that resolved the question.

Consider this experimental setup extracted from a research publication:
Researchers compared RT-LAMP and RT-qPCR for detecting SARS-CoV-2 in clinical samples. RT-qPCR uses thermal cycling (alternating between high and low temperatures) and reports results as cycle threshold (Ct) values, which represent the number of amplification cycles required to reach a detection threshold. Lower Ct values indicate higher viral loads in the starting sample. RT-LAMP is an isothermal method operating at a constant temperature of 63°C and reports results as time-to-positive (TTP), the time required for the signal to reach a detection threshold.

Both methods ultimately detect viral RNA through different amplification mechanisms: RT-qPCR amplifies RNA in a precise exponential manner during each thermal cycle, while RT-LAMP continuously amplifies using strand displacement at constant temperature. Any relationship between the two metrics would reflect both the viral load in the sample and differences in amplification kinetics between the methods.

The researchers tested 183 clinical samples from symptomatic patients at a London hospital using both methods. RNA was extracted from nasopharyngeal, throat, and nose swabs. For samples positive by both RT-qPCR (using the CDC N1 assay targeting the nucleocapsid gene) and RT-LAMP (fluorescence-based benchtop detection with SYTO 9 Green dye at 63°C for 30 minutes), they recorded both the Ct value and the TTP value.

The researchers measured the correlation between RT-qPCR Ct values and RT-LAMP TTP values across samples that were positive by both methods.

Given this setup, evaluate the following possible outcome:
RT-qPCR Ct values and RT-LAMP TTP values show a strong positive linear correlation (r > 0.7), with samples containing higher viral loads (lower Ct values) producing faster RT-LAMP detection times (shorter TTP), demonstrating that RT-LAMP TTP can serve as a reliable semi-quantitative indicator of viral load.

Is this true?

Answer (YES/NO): YES